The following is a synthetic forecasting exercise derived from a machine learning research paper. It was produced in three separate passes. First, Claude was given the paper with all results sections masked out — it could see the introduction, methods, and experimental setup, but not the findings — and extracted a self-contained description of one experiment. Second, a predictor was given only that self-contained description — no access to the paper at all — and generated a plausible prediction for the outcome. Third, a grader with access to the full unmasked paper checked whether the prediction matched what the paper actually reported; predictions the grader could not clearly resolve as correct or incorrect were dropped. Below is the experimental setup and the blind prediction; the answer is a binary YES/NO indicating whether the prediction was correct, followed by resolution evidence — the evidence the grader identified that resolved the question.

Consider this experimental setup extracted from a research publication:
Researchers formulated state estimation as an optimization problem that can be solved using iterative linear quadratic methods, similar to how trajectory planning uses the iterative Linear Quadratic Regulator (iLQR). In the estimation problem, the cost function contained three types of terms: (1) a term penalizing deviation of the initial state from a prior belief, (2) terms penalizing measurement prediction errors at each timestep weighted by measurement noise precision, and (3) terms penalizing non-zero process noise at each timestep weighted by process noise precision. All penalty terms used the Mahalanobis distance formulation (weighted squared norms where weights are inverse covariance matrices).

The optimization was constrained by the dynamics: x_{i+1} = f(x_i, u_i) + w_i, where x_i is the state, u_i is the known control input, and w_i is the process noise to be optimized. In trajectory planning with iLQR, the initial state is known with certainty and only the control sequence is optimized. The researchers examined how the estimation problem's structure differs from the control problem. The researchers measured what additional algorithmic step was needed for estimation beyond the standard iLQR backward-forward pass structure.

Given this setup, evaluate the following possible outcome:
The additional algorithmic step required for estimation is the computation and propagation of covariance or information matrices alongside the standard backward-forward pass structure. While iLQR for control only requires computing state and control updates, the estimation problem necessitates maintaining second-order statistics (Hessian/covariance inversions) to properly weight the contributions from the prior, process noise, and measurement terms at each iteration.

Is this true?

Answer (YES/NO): NO